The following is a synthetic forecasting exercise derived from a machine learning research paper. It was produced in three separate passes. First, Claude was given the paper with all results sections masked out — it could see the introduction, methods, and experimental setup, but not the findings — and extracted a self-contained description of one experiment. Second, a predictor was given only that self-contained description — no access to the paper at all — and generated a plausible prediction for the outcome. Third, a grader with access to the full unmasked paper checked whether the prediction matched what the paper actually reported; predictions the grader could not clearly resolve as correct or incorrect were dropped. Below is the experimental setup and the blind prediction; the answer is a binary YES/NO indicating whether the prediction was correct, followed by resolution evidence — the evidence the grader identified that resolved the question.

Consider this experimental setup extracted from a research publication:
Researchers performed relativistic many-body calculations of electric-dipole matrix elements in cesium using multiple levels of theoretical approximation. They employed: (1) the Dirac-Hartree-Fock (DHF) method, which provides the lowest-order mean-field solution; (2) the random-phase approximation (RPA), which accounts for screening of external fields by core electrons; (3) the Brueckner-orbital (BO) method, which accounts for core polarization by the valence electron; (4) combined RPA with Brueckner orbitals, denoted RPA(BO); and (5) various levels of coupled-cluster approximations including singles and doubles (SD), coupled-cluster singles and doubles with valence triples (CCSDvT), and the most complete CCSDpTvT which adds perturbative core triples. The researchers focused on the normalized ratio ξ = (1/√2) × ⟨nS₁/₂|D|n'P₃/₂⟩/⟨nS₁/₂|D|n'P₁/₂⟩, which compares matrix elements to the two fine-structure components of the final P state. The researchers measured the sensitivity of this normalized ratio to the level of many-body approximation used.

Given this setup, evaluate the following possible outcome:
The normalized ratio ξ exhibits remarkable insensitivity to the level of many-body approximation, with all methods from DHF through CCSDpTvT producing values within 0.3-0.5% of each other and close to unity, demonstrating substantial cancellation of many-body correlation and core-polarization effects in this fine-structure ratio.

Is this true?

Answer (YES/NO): NO